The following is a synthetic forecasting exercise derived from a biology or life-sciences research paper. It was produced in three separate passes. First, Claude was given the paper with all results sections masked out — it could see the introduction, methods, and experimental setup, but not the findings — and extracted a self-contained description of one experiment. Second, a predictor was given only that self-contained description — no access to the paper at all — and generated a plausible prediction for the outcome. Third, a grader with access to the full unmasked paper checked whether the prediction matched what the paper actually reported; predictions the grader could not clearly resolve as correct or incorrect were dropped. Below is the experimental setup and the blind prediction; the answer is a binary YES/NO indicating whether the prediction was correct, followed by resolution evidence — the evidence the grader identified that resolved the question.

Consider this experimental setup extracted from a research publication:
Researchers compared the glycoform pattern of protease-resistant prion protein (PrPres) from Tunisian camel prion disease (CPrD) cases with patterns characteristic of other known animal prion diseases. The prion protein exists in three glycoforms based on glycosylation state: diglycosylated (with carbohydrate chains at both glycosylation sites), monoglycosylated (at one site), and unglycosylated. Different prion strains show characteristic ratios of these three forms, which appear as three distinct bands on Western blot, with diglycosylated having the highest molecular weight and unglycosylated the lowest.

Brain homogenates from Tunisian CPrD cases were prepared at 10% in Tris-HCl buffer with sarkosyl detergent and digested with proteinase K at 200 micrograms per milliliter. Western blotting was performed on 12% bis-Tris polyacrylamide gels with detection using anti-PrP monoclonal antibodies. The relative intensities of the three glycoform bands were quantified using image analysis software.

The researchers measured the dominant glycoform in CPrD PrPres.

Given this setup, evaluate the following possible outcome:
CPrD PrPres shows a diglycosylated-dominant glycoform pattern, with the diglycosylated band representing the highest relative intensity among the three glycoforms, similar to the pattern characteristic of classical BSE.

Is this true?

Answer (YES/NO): NO